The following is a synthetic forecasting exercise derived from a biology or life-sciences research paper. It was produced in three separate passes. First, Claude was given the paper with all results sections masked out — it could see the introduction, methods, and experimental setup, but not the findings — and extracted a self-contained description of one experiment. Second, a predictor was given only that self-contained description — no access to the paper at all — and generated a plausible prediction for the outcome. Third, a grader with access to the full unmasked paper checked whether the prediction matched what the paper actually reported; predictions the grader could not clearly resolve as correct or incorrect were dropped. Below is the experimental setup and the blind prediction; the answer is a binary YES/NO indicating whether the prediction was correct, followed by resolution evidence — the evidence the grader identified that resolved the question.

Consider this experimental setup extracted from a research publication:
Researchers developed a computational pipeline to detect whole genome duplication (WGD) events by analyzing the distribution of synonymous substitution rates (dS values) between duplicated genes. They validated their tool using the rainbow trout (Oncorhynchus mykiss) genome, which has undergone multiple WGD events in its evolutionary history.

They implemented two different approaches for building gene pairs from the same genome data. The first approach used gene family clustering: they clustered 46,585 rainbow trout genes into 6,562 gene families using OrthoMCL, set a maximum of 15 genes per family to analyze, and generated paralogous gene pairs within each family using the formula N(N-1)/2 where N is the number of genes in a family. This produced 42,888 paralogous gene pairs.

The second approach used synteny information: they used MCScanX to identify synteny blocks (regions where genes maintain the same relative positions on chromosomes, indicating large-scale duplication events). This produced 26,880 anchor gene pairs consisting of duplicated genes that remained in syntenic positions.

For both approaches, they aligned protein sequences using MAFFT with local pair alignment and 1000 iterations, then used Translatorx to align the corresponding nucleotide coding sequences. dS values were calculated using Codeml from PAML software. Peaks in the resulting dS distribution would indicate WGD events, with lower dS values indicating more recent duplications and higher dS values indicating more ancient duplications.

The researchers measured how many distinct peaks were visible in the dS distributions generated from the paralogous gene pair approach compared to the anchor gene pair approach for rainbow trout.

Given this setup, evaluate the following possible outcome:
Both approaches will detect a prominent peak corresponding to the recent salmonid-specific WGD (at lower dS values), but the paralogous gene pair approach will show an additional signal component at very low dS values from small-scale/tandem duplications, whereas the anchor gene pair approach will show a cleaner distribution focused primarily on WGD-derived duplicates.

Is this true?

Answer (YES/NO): NO